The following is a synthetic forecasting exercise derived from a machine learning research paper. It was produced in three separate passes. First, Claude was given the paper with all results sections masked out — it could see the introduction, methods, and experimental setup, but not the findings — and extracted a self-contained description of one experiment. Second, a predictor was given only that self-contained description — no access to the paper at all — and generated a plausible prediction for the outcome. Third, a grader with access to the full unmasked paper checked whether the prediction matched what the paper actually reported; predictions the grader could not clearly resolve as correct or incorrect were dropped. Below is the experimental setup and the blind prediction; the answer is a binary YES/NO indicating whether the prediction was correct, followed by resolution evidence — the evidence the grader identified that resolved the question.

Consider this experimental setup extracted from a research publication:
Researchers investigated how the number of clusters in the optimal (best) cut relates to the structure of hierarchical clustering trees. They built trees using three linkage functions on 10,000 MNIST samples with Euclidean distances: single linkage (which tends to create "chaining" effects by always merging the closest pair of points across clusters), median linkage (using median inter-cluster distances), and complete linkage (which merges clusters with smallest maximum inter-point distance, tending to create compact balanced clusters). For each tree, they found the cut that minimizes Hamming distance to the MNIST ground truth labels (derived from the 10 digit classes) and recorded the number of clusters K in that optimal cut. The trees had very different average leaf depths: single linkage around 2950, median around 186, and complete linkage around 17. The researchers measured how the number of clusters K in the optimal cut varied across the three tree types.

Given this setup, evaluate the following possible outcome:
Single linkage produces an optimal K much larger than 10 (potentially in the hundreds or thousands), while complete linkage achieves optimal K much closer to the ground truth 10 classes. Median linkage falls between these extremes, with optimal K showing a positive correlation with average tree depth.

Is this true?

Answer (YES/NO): NO